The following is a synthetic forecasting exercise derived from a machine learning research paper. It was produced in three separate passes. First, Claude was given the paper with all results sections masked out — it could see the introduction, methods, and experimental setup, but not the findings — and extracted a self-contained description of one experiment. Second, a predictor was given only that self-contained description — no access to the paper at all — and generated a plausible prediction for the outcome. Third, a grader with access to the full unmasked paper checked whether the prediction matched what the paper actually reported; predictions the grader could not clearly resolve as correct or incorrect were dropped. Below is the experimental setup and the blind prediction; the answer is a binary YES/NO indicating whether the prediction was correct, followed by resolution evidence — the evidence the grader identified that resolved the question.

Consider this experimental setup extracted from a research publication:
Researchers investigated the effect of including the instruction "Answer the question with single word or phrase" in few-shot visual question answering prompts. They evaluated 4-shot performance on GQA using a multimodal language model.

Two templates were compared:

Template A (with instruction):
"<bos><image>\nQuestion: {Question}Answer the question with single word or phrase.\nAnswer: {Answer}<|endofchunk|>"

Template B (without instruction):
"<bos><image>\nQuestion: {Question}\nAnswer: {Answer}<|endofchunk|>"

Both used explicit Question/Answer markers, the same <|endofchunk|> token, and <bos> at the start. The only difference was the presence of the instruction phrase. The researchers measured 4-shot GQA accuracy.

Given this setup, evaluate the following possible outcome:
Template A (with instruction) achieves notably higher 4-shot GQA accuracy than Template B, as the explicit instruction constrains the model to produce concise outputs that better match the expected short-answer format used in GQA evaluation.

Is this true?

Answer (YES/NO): YES